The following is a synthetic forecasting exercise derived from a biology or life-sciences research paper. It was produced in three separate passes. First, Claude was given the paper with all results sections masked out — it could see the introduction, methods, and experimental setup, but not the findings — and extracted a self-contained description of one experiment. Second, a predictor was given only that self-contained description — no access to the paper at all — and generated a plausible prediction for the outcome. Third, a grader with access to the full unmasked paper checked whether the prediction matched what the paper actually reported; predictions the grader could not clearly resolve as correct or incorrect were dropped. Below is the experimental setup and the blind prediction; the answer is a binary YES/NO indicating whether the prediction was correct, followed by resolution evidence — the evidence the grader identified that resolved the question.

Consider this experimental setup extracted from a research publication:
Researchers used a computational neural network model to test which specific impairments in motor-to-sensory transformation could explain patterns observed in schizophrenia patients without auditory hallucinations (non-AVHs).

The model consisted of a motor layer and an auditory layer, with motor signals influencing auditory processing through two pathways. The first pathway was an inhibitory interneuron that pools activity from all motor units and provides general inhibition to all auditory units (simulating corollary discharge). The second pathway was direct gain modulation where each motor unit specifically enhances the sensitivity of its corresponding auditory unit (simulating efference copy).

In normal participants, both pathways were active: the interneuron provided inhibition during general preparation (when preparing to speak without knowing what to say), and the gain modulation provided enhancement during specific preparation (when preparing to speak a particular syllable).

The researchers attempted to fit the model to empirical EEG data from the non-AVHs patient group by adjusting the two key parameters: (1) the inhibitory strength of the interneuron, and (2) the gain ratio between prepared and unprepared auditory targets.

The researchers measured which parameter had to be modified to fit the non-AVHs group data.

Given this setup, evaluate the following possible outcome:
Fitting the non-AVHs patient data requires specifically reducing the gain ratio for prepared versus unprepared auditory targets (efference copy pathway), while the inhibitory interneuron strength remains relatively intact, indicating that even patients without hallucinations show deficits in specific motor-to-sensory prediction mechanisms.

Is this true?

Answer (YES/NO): NO